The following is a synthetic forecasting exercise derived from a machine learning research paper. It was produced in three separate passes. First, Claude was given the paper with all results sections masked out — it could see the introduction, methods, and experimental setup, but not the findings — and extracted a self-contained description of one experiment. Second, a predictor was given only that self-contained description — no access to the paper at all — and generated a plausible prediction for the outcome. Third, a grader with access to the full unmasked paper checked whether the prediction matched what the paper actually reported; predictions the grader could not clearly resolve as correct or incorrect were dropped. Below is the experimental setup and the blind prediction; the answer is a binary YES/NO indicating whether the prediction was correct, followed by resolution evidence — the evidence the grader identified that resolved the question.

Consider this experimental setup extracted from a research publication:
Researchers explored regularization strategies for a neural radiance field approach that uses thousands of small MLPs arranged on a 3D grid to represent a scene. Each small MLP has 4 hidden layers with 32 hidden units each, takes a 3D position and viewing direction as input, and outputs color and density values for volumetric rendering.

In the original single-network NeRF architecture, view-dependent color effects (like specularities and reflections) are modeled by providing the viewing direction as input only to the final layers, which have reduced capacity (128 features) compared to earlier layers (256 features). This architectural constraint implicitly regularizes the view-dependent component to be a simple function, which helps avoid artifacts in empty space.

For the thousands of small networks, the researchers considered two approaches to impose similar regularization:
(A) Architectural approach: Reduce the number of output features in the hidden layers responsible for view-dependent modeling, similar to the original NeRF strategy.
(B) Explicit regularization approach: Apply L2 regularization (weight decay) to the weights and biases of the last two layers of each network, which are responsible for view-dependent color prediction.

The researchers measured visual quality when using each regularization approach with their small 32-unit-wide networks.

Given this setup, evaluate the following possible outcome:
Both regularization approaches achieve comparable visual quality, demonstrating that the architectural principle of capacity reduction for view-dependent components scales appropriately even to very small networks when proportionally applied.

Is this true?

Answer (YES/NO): NO